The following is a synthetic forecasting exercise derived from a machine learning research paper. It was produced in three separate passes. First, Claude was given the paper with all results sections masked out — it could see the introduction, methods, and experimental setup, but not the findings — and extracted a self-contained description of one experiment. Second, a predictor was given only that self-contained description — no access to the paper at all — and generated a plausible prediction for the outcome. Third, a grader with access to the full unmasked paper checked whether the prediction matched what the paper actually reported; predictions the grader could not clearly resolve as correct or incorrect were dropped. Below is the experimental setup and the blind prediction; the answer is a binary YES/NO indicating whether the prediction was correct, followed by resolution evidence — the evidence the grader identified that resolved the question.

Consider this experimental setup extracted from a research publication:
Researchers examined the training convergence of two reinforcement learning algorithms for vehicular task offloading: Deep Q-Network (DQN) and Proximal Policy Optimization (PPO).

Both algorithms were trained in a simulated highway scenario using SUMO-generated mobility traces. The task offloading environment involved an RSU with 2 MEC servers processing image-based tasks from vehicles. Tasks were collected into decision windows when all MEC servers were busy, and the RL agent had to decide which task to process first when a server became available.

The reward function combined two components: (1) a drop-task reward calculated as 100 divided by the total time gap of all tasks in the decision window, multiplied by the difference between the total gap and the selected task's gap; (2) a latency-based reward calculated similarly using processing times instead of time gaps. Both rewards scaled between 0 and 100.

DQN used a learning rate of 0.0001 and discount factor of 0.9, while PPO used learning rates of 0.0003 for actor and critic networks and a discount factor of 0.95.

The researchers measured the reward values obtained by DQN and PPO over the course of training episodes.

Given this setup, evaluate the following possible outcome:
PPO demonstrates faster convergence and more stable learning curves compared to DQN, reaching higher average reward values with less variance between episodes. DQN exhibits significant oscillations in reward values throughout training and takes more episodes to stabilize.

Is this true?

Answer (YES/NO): NO